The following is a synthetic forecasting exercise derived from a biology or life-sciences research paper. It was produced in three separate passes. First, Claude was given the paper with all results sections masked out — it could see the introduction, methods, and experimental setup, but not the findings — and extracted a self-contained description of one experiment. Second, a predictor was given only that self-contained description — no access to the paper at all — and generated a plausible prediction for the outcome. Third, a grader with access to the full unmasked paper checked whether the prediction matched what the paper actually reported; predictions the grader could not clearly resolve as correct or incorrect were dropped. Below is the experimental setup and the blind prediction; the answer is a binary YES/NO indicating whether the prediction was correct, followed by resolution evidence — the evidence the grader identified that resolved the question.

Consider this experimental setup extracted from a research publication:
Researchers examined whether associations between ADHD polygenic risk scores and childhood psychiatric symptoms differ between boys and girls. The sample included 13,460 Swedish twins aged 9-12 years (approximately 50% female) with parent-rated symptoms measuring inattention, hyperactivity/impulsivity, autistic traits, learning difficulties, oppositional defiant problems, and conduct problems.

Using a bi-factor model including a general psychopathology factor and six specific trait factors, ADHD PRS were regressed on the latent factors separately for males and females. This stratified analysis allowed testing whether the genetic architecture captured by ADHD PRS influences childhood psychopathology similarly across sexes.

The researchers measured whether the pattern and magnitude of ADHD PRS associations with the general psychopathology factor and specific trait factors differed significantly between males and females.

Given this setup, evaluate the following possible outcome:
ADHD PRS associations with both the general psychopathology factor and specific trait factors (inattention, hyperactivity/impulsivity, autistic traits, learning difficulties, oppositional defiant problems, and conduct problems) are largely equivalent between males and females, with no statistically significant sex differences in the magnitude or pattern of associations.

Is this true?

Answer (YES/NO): NO